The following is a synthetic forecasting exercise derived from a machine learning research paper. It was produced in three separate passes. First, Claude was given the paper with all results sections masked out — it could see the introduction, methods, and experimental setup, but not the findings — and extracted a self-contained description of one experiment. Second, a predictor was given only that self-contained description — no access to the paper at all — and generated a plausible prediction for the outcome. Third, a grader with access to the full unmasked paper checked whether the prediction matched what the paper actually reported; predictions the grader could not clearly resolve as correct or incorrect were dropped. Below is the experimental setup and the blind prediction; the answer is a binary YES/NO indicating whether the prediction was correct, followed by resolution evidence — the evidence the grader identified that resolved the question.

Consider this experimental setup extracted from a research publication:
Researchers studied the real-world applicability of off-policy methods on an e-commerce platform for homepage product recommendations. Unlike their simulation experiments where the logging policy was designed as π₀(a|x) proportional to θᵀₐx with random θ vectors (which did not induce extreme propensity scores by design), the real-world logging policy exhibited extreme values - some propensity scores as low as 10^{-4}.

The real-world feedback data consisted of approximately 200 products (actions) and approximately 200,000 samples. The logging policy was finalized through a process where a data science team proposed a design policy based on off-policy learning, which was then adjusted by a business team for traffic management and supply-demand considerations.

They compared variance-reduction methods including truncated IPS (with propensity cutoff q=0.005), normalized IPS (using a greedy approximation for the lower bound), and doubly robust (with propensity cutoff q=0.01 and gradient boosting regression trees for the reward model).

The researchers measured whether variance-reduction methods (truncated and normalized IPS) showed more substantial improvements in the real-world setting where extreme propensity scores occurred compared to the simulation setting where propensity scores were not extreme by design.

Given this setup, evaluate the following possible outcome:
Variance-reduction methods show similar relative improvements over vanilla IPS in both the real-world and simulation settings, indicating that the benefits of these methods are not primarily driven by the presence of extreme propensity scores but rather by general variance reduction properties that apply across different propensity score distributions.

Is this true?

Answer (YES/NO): NO